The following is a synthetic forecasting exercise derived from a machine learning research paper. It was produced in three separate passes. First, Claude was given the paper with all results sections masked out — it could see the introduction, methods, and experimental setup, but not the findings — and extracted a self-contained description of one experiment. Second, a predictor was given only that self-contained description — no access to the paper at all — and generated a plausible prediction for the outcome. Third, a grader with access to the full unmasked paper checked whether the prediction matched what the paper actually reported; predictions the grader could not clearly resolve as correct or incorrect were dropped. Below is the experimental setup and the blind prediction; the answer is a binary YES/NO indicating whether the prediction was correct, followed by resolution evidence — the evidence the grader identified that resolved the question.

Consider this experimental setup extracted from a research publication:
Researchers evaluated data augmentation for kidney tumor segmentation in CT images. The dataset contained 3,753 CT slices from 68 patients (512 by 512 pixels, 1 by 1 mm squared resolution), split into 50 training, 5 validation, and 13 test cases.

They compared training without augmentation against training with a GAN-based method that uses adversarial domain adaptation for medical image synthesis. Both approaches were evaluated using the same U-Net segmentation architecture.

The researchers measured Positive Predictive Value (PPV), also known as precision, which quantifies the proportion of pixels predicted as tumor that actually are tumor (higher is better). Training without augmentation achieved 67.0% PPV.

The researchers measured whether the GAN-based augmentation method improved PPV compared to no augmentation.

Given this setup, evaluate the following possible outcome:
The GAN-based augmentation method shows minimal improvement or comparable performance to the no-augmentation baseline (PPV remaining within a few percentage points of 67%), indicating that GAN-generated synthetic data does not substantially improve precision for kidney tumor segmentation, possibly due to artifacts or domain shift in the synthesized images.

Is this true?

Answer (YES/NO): NO